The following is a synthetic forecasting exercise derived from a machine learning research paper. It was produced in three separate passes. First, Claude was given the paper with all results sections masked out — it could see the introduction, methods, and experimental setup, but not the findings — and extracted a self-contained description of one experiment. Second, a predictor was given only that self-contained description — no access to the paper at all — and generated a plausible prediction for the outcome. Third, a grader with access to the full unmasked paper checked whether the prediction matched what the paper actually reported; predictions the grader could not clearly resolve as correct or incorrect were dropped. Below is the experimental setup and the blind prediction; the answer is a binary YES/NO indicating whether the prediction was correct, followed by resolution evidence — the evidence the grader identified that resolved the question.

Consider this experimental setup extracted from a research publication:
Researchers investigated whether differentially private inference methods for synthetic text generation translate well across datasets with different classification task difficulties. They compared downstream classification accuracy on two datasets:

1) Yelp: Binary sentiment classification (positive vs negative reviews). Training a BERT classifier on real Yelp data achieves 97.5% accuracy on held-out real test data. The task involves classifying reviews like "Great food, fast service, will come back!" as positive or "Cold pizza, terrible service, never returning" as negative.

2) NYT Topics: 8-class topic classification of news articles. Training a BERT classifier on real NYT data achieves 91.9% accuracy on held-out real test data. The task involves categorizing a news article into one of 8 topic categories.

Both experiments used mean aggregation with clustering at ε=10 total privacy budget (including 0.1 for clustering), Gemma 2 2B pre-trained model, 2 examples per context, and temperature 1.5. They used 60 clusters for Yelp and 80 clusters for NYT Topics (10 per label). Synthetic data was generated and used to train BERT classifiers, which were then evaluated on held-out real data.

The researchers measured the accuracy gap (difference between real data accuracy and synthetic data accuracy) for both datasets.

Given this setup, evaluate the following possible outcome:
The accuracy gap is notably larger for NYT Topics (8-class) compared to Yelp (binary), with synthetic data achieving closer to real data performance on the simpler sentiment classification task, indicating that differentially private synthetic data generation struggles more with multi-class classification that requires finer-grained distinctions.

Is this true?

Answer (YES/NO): YES